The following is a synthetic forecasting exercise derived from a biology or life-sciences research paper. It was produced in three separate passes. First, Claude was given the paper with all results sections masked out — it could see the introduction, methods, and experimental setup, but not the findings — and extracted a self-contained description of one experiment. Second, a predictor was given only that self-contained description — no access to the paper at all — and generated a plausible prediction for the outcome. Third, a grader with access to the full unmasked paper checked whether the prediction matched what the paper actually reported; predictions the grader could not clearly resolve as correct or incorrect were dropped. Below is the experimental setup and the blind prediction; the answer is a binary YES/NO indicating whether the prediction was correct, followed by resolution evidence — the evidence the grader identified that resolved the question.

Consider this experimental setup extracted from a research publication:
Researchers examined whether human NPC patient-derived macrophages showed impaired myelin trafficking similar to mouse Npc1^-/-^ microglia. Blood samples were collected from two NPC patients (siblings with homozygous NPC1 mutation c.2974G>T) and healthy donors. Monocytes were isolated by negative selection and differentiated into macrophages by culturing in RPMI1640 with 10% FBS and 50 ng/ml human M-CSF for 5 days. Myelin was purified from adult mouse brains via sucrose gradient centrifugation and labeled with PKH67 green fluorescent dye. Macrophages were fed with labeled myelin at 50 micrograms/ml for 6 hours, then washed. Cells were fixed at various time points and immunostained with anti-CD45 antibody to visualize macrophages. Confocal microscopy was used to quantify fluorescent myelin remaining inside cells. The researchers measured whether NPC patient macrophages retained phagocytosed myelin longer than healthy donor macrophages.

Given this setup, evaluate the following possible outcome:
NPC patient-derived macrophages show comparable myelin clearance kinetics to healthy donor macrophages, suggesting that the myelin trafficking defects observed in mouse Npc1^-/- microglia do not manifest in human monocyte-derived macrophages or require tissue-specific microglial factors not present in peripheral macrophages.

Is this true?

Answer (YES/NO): NO